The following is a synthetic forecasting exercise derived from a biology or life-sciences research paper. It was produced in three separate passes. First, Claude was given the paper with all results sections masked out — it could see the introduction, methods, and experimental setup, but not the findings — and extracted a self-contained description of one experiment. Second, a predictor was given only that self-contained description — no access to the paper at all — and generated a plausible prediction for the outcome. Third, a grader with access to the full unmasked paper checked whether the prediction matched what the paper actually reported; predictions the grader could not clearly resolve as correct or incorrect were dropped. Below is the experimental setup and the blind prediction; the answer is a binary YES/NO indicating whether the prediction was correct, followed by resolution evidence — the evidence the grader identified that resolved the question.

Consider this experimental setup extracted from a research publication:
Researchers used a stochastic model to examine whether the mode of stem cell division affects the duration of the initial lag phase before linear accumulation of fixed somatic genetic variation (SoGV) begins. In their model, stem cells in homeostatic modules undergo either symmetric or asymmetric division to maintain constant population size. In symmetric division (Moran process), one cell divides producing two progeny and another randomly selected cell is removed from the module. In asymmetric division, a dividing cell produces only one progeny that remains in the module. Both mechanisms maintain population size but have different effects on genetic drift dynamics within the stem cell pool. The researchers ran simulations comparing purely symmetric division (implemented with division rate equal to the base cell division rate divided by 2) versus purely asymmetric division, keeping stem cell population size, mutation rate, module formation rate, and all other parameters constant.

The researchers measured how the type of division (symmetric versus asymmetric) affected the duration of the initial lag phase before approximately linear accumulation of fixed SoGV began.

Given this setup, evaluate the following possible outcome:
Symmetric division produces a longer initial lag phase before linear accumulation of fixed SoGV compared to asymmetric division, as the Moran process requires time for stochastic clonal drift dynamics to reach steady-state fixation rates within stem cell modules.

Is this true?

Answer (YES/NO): NO